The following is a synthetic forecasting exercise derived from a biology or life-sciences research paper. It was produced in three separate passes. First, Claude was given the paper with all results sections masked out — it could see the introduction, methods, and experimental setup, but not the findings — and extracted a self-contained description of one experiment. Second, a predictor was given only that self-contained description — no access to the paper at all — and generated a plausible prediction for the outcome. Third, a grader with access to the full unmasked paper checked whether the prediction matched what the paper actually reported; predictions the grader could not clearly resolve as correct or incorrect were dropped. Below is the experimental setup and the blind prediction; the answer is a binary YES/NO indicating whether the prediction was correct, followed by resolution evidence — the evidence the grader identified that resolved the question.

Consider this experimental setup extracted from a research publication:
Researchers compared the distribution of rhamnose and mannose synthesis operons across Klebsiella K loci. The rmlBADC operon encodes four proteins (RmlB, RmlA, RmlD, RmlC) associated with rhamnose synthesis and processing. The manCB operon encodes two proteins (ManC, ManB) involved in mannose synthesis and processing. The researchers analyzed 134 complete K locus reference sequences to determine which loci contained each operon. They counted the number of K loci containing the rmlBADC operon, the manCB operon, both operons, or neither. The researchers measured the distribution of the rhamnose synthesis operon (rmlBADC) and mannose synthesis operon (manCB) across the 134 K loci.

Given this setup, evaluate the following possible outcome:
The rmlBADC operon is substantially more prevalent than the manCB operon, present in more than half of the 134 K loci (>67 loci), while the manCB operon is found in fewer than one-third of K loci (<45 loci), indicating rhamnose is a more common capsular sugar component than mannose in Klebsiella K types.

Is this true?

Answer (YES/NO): NO